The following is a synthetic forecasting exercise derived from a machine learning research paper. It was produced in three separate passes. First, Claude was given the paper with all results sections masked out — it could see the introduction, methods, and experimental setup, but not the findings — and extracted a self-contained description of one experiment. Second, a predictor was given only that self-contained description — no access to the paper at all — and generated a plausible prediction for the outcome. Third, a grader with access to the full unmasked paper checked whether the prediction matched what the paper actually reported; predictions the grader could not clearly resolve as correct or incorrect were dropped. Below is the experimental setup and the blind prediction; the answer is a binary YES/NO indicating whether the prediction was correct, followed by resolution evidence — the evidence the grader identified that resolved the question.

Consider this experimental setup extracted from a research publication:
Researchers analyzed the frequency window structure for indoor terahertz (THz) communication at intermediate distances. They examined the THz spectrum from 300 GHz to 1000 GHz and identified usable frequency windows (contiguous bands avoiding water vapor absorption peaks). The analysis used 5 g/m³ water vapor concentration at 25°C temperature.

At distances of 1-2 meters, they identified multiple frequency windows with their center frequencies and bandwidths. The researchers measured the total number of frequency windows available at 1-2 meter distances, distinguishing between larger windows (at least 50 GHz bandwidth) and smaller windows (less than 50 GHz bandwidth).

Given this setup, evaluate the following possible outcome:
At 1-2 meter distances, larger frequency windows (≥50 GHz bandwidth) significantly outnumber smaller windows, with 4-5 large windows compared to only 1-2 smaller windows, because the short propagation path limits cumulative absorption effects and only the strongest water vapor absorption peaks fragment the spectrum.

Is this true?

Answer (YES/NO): YES